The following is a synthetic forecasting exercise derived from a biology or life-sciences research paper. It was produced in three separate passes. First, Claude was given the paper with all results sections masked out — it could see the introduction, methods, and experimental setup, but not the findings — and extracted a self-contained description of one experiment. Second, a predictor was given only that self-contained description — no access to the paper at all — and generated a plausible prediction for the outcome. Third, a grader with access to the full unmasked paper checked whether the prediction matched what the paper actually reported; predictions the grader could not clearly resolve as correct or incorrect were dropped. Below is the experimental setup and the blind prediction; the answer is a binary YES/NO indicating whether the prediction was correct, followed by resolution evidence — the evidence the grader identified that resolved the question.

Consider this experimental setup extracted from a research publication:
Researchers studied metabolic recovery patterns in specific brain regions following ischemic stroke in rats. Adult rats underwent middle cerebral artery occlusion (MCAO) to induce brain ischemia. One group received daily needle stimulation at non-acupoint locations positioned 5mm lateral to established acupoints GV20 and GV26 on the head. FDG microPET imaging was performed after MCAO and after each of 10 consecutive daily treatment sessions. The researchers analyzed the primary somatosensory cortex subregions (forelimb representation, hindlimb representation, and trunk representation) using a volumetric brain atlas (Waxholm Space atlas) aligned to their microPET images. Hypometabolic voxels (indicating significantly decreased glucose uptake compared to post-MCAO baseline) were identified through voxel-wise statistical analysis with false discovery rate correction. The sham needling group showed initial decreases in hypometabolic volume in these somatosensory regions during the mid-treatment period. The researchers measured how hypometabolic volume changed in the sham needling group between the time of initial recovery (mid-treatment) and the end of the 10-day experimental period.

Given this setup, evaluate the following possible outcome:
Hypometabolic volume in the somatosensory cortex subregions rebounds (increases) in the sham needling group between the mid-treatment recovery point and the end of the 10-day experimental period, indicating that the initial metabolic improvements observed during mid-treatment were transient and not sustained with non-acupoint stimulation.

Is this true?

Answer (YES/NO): YES